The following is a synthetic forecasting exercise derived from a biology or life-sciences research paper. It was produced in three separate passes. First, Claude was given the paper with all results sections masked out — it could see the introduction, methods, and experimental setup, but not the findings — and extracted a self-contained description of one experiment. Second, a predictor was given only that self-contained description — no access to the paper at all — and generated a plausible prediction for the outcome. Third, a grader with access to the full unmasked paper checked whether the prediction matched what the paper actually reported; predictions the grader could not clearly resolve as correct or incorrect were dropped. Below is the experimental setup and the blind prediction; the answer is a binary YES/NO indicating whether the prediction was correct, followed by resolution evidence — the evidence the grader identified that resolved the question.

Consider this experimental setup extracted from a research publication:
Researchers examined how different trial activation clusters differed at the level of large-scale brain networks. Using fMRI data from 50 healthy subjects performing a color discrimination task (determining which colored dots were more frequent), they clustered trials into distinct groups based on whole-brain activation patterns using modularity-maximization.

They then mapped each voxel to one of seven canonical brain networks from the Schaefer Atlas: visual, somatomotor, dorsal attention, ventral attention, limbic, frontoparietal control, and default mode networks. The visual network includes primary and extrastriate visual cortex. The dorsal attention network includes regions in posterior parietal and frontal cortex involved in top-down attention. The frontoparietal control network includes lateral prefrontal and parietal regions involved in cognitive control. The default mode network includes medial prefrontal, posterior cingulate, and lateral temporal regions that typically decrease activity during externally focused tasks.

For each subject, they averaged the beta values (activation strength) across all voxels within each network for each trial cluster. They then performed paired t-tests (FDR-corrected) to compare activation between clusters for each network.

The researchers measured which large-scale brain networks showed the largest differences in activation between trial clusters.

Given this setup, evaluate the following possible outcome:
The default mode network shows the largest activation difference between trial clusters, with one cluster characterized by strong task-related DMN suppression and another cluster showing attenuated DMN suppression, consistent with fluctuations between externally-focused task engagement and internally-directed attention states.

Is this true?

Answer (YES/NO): NO